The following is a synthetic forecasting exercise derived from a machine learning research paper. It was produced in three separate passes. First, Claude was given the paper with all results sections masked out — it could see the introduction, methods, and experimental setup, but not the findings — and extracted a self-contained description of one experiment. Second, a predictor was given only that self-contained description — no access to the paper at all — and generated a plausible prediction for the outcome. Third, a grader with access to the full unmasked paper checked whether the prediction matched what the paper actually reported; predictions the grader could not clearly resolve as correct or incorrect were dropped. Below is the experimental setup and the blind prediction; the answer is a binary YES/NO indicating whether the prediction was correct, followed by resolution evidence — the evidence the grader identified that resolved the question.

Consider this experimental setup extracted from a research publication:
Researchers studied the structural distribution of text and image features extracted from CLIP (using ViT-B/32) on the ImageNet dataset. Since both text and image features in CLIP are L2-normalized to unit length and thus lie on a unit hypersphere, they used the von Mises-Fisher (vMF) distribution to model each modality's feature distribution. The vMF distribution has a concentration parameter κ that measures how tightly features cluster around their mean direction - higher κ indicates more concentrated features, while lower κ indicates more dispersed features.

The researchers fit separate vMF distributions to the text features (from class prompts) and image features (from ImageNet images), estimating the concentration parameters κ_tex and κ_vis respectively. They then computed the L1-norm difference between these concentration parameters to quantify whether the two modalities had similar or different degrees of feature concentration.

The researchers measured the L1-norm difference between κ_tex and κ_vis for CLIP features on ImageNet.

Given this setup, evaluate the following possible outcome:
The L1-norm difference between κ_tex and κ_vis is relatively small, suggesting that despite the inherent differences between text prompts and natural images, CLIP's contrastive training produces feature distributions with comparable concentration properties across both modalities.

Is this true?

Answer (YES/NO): NO